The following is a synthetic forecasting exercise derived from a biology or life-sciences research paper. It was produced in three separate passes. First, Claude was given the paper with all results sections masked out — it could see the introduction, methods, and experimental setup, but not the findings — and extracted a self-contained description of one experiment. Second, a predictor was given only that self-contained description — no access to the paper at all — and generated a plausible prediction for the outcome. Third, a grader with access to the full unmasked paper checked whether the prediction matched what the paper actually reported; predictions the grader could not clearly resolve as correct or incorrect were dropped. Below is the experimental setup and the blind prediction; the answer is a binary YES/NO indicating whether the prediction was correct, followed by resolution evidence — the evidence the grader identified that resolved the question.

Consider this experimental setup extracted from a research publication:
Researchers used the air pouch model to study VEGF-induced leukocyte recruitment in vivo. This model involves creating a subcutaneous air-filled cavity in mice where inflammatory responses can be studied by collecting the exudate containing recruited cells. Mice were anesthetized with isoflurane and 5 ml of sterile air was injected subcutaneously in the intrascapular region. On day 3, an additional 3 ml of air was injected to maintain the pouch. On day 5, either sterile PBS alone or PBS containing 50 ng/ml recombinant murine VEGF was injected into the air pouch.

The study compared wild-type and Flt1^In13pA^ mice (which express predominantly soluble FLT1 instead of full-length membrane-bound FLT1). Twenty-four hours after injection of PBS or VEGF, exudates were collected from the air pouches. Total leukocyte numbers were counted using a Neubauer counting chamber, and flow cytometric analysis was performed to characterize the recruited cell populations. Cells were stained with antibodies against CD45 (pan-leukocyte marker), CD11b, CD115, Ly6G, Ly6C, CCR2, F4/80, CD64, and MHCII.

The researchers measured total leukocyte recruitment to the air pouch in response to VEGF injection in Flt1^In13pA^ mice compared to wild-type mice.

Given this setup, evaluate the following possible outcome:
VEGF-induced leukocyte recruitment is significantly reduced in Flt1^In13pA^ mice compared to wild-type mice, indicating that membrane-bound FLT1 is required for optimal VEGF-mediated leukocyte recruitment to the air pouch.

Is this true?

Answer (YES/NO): YES